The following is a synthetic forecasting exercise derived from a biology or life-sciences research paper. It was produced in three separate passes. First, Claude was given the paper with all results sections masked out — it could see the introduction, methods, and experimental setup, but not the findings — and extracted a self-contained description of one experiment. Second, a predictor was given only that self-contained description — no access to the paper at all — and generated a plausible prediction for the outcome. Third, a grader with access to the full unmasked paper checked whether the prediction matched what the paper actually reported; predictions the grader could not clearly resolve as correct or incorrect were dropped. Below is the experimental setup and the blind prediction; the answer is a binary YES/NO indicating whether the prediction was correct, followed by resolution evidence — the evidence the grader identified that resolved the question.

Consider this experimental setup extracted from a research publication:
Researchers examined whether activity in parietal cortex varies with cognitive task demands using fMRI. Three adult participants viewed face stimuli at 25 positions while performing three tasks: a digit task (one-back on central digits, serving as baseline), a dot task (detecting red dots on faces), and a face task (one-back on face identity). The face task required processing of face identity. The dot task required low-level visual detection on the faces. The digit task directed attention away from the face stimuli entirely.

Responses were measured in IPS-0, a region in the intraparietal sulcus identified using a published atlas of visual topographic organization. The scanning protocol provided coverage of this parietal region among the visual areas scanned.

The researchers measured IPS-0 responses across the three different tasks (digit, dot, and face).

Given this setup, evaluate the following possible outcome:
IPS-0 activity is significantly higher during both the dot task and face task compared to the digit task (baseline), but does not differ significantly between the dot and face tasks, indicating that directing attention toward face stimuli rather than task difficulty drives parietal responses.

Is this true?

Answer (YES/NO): NO